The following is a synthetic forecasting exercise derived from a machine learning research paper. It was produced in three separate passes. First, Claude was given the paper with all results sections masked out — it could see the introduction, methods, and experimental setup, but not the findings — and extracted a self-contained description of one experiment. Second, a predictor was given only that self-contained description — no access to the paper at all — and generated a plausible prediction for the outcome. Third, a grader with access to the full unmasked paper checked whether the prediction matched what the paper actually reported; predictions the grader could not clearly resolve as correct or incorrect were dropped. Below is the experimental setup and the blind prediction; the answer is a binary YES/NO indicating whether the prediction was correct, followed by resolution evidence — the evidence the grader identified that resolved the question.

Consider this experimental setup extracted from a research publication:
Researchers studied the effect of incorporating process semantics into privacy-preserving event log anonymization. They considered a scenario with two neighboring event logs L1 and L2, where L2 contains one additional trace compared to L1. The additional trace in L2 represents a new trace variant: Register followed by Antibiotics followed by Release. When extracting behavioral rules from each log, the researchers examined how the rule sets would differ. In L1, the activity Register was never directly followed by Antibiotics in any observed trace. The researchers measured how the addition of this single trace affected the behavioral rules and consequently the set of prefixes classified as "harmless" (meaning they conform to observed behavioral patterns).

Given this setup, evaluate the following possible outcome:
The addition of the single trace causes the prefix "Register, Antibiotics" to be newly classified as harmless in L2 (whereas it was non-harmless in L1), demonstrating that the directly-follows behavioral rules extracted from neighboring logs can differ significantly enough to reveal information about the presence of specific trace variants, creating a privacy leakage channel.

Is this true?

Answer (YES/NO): YES